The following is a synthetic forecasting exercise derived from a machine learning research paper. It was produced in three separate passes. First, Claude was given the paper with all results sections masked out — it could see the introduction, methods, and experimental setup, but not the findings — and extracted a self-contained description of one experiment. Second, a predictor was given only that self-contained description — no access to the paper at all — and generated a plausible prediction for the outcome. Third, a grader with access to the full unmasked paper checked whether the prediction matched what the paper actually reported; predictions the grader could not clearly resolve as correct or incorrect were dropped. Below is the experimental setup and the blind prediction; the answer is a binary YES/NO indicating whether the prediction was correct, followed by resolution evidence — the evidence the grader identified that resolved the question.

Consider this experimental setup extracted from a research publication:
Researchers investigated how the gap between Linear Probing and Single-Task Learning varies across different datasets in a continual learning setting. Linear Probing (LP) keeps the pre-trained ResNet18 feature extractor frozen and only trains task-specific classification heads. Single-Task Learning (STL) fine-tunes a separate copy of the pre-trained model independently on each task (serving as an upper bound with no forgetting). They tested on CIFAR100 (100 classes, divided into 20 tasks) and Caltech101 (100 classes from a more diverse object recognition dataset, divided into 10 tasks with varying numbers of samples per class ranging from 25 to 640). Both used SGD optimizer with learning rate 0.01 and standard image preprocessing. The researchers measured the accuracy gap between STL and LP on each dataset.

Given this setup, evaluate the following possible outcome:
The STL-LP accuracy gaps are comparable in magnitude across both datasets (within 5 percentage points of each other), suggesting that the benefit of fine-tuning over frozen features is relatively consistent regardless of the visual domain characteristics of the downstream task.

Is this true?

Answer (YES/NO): NO